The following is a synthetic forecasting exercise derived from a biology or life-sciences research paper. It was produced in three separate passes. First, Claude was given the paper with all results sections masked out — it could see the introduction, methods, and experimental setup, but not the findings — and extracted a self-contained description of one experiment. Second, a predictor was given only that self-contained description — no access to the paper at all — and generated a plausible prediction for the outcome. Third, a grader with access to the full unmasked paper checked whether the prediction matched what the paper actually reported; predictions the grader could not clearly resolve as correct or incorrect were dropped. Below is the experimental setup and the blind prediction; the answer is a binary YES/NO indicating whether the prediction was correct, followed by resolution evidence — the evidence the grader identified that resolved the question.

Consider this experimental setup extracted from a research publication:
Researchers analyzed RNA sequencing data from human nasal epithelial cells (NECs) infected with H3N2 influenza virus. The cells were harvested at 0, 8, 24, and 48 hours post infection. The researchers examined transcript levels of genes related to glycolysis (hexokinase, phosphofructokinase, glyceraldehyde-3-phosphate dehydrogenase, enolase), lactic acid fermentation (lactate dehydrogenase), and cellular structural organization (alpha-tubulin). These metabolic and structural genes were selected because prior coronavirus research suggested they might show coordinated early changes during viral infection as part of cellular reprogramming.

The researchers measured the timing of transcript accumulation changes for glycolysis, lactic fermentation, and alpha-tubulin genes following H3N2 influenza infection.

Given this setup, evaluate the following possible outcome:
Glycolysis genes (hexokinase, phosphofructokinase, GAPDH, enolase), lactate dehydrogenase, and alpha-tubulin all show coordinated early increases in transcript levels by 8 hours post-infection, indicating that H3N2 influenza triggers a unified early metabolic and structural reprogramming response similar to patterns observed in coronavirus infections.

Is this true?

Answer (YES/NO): YES